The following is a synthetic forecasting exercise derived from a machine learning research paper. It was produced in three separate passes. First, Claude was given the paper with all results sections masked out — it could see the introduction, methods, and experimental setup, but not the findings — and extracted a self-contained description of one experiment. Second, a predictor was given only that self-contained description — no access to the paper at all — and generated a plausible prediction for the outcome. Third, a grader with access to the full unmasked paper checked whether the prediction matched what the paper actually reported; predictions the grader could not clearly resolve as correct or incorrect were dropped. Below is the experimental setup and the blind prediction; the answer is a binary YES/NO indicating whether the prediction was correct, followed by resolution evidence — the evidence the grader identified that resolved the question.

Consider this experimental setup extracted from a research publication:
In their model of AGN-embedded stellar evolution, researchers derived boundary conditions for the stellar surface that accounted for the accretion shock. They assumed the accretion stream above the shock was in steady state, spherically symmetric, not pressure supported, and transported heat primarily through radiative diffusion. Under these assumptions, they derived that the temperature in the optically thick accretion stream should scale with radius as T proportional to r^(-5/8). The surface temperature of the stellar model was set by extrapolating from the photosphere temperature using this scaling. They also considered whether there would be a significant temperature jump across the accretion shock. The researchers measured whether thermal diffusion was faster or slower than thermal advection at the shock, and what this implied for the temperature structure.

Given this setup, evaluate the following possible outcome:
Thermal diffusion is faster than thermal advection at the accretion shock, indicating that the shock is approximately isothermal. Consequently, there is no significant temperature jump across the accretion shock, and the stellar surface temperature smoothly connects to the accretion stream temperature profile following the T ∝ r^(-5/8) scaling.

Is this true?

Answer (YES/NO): YES